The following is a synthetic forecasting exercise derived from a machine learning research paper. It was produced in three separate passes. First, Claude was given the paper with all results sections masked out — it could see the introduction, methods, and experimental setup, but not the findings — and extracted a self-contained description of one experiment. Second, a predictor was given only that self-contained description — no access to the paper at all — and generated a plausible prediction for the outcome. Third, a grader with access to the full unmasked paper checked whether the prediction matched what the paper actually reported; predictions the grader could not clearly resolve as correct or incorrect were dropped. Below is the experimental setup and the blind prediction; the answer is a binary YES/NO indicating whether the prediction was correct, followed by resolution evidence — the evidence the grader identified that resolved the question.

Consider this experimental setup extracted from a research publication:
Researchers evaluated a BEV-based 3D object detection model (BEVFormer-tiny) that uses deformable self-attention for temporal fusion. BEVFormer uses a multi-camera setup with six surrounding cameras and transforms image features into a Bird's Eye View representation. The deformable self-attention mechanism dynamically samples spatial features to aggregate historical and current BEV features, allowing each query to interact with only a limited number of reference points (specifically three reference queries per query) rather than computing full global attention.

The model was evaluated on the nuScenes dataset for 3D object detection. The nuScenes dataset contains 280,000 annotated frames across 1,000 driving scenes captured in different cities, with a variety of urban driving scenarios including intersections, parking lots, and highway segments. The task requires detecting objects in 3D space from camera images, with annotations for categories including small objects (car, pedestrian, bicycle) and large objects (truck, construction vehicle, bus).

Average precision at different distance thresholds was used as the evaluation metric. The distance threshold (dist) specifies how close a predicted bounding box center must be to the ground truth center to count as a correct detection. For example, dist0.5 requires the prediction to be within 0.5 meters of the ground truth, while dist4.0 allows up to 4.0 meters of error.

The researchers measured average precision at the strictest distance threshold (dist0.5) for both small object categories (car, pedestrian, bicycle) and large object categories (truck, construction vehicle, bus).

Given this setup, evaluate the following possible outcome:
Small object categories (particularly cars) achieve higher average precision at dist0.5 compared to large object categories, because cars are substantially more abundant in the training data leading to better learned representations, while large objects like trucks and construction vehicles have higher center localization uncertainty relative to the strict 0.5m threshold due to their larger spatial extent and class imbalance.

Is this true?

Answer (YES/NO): YES